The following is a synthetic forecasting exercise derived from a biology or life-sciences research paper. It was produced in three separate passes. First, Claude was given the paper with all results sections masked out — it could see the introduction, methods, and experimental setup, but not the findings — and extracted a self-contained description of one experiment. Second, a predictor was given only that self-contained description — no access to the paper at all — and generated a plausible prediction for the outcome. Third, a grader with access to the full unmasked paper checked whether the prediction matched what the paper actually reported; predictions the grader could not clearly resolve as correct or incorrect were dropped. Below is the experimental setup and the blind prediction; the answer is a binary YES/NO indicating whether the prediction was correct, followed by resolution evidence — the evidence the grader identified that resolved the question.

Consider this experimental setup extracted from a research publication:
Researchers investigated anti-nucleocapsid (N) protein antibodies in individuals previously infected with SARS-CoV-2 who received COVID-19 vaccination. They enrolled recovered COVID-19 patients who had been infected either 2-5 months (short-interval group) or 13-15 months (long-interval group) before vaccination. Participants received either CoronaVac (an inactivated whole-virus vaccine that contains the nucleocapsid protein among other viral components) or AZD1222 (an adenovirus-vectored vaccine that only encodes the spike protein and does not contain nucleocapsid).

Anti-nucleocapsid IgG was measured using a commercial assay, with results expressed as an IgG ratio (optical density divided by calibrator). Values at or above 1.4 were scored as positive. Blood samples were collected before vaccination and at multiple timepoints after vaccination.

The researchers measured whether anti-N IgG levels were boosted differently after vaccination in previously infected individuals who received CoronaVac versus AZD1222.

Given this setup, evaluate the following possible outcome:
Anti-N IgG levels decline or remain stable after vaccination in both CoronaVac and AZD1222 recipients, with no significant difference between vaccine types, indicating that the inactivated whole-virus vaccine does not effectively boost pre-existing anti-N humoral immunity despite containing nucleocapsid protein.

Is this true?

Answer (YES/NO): NO